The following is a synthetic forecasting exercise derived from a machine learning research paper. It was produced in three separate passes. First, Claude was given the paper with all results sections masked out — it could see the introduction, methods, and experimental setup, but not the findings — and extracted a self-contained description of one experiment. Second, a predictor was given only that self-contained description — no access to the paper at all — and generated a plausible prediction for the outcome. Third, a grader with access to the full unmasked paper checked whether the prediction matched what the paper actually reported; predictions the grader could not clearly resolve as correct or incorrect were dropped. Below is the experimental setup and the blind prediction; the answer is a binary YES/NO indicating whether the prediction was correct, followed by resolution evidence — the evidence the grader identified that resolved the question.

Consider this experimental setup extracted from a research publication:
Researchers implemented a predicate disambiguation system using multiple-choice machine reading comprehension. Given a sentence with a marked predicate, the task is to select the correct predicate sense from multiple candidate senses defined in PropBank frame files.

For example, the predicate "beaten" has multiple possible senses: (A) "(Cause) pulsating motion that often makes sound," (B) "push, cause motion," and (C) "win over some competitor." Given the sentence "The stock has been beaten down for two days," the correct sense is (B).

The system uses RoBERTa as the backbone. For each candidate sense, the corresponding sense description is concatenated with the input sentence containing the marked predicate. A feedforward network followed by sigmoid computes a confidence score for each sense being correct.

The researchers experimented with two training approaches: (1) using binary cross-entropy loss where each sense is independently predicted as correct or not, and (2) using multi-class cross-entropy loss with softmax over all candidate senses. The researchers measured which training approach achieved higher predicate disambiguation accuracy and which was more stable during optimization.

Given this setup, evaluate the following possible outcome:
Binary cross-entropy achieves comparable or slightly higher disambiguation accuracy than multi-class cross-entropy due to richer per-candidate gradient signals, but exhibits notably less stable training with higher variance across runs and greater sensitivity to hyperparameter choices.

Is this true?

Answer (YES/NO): NO